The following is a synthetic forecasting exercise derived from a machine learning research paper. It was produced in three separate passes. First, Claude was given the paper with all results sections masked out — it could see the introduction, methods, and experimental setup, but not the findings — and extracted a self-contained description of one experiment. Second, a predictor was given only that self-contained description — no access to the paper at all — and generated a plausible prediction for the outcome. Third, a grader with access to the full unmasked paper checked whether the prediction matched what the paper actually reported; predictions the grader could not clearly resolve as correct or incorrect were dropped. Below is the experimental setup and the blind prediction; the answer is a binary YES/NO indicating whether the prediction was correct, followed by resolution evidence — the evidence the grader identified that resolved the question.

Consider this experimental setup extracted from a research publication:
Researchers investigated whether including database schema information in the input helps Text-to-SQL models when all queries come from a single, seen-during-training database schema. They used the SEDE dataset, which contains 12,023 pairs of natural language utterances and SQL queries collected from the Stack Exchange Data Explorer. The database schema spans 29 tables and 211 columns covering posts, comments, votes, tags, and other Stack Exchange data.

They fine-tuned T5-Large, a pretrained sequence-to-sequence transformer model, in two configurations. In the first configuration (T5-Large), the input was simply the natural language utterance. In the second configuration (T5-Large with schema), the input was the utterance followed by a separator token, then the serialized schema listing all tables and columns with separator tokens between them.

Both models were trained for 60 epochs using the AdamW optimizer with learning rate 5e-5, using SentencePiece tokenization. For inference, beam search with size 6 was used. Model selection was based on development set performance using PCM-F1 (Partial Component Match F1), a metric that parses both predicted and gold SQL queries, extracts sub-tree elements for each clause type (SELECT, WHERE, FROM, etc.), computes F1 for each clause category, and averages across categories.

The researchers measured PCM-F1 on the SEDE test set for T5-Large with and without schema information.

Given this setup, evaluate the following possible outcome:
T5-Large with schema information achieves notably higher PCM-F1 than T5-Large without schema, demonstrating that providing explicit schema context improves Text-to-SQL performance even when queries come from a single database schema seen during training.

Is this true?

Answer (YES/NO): NO